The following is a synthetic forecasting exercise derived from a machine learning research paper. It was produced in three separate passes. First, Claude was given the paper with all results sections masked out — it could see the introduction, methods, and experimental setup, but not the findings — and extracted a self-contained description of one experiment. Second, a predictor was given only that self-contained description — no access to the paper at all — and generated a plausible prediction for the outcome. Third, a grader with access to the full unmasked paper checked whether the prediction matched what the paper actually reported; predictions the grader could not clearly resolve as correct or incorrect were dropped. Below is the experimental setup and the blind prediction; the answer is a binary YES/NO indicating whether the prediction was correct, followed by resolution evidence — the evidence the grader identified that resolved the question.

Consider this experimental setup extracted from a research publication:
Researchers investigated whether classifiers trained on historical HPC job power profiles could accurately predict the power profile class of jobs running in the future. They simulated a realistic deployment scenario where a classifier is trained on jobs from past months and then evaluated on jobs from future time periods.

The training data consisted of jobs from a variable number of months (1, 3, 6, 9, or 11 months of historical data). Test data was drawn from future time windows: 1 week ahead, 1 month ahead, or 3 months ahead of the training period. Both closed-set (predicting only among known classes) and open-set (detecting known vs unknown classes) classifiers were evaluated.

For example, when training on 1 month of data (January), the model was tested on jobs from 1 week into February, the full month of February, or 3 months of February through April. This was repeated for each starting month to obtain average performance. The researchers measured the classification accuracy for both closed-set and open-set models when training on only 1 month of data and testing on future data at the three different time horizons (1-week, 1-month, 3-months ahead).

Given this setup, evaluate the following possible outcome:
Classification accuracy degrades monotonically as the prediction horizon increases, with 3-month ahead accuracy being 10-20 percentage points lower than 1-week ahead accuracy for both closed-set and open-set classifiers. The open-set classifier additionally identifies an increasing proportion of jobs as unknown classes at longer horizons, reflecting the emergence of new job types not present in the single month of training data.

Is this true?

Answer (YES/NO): NO